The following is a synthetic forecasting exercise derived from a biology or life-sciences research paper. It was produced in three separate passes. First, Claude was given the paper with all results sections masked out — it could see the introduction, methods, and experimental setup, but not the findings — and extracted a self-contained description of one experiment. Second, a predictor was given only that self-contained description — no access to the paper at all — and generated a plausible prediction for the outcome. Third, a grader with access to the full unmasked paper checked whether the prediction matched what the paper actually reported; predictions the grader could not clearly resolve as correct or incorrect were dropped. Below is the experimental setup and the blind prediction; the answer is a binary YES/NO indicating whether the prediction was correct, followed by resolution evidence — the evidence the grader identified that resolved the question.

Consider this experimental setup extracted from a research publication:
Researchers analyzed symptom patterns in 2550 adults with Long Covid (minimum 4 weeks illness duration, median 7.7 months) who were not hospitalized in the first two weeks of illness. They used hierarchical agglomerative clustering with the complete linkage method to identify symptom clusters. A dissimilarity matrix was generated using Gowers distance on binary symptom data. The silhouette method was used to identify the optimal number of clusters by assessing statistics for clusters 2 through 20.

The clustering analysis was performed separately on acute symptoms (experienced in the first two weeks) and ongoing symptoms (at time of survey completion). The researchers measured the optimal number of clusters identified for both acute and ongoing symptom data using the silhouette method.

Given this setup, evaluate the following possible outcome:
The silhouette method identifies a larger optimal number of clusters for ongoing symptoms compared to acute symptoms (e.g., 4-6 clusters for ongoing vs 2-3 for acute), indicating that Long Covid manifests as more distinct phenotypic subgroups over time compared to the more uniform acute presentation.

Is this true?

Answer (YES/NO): NO